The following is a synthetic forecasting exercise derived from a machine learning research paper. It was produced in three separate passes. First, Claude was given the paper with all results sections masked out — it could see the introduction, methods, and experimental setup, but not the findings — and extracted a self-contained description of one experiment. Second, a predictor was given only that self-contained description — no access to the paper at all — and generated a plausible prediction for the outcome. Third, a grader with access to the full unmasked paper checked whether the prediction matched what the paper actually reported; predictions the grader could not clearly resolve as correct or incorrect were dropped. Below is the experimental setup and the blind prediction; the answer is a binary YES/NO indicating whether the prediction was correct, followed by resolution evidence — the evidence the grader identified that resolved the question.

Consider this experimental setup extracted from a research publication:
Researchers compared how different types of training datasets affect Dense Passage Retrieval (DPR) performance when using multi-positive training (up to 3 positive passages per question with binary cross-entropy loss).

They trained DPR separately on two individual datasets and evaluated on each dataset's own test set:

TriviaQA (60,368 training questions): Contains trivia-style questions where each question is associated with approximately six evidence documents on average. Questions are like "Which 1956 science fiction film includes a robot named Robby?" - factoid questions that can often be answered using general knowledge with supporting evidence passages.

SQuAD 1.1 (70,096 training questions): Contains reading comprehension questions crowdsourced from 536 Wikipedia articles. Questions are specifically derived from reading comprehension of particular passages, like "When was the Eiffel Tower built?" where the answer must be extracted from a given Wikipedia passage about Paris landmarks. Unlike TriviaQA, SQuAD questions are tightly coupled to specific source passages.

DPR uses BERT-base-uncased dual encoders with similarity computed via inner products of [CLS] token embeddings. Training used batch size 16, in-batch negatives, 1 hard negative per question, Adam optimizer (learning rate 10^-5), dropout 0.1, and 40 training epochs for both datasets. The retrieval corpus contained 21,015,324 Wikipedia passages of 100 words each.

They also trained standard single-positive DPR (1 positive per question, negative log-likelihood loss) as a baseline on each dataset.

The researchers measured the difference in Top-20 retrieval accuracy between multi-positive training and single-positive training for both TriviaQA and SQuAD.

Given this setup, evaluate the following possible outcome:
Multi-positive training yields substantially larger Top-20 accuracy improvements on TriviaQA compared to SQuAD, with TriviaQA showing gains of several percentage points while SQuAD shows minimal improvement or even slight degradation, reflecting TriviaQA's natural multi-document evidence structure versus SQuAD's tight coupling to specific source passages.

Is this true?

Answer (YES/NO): NO